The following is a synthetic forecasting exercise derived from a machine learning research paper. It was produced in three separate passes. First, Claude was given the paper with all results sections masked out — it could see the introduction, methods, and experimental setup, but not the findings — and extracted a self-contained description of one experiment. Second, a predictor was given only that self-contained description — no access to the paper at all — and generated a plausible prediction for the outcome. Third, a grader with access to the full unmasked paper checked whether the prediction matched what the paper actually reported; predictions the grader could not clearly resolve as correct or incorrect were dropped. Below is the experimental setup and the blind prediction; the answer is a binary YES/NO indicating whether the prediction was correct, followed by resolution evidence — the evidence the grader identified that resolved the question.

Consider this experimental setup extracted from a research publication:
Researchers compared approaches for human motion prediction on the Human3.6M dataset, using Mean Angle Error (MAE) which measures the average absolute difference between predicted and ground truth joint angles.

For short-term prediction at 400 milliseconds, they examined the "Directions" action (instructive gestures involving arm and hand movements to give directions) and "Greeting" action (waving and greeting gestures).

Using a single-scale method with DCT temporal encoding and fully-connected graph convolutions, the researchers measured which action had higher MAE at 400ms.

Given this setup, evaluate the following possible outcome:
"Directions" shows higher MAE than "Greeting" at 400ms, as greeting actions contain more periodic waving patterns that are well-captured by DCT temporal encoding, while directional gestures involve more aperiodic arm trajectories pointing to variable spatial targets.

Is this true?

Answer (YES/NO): NO